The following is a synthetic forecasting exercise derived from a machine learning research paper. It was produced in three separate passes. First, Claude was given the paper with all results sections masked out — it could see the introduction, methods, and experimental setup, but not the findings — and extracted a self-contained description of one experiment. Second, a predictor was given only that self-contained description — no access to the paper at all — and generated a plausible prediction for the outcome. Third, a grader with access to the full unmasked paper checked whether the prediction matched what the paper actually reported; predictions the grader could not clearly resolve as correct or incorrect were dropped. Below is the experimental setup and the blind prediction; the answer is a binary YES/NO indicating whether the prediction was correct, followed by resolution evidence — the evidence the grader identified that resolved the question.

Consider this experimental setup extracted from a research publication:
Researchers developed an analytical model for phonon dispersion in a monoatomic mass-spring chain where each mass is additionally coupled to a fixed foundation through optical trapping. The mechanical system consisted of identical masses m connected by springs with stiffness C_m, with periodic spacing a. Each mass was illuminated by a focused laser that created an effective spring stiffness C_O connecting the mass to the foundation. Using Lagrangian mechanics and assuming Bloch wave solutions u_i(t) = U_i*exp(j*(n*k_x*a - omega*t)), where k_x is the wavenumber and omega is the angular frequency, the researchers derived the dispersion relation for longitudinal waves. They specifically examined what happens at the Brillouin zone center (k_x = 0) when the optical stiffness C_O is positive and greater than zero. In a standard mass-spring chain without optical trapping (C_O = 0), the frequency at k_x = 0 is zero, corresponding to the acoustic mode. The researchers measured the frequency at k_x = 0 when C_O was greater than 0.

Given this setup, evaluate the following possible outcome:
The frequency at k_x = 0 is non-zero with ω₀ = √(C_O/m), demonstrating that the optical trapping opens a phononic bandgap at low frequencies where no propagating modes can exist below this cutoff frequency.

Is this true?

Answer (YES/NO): NO